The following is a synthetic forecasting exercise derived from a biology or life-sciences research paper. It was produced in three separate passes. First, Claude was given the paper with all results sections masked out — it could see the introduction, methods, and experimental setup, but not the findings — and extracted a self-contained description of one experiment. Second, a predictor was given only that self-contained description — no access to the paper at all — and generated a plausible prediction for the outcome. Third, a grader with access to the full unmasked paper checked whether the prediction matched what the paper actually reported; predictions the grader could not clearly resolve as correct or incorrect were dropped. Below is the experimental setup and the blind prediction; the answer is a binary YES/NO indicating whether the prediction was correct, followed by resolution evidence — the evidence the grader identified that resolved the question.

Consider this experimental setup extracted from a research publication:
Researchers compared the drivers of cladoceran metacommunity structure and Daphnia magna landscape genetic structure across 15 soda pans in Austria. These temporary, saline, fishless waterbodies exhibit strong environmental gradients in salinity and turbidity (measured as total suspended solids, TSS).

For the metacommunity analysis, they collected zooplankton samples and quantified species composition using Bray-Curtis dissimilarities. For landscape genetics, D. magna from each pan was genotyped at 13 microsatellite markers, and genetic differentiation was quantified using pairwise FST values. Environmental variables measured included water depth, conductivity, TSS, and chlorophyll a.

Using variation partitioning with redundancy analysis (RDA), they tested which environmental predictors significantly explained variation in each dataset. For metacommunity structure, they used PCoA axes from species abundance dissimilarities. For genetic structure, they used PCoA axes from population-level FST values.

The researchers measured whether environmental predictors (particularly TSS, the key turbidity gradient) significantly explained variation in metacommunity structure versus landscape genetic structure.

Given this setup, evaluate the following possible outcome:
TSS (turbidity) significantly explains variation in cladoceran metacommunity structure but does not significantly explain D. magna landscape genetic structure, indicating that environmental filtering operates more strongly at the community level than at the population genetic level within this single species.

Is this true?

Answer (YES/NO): YES